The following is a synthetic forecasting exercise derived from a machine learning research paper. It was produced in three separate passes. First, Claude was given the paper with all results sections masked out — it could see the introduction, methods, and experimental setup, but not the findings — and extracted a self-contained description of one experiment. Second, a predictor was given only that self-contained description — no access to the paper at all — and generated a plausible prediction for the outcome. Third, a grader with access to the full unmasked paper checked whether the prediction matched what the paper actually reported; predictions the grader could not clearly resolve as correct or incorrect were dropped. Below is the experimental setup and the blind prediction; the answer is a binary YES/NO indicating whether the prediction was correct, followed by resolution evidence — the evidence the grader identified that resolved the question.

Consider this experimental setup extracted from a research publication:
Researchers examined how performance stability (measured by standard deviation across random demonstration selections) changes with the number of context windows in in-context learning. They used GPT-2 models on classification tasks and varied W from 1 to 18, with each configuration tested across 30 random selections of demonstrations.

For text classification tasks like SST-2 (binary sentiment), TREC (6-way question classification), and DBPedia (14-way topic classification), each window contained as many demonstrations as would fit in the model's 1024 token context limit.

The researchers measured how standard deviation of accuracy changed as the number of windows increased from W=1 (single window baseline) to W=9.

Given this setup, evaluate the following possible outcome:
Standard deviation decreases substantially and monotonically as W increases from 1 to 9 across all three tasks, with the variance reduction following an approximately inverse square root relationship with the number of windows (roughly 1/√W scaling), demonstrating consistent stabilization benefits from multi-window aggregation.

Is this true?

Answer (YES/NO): NO